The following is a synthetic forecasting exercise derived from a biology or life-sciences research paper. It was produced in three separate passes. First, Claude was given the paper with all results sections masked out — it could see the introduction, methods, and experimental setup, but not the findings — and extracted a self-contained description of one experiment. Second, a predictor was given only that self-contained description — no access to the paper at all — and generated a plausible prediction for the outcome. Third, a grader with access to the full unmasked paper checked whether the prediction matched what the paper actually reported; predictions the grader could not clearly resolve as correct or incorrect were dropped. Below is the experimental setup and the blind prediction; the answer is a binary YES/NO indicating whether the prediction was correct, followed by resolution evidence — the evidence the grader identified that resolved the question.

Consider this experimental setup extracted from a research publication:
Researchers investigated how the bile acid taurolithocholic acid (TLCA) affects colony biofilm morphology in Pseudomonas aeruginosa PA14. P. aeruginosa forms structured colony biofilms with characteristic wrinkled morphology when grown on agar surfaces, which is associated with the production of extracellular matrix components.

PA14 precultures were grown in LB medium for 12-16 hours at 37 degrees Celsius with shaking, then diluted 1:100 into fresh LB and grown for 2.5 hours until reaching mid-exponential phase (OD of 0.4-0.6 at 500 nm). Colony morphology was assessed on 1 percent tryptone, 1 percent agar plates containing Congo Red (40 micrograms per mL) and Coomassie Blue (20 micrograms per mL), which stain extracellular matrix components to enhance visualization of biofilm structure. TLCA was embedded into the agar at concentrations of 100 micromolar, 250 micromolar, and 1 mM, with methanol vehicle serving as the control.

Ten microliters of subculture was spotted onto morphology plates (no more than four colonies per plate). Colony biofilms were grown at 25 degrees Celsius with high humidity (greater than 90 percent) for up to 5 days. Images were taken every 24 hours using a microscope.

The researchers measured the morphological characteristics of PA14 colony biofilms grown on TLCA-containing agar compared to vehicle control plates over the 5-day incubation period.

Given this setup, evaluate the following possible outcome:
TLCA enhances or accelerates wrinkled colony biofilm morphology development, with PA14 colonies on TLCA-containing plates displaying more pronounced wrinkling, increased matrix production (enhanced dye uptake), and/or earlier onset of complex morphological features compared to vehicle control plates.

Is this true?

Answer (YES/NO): YES